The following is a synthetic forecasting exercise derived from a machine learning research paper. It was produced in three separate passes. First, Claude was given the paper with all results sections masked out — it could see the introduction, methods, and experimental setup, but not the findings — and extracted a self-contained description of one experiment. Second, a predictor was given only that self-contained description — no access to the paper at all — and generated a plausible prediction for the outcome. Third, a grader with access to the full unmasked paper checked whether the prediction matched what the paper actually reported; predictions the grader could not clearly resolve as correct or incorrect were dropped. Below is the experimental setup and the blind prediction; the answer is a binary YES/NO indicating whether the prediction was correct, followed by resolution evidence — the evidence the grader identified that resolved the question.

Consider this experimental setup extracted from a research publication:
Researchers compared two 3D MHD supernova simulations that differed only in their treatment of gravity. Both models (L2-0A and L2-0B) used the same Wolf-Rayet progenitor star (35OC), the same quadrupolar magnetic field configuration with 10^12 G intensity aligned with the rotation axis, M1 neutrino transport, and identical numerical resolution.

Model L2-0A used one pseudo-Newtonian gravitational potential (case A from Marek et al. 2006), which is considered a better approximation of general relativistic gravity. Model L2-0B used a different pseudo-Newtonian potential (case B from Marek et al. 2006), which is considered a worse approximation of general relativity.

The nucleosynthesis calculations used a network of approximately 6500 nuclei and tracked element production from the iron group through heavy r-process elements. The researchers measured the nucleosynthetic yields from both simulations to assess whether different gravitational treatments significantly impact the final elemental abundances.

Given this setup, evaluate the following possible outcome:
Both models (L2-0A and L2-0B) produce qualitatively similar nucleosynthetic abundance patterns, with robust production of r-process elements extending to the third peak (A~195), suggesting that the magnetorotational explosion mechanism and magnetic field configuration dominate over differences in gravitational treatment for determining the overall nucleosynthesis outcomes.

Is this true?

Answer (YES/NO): NO